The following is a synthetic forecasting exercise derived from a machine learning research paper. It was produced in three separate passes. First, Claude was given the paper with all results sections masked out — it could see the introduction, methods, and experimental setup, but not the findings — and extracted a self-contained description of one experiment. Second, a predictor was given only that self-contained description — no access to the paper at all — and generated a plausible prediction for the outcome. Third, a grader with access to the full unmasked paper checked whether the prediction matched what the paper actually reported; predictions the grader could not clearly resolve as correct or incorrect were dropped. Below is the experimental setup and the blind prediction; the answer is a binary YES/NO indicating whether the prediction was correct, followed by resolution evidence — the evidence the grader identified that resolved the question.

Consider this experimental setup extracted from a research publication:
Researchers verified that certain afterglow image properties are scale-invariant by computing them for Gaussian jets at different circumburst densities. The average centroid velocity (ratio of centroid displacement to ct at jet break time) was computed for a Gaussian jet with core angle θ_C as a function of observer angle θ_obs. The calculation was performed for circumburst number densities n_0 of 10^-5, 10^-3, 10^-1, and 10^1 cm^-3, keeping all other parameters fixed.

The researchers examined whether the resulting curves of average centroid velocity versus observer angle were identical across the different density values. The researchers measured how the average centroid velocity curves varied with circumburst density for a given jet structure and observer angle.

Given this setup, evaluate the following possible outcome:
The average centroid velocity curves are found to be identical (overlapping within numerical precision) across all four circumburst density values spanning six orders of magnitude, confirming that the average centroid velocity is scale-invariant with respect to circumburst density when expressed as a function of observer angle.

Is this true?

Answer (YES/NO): YES